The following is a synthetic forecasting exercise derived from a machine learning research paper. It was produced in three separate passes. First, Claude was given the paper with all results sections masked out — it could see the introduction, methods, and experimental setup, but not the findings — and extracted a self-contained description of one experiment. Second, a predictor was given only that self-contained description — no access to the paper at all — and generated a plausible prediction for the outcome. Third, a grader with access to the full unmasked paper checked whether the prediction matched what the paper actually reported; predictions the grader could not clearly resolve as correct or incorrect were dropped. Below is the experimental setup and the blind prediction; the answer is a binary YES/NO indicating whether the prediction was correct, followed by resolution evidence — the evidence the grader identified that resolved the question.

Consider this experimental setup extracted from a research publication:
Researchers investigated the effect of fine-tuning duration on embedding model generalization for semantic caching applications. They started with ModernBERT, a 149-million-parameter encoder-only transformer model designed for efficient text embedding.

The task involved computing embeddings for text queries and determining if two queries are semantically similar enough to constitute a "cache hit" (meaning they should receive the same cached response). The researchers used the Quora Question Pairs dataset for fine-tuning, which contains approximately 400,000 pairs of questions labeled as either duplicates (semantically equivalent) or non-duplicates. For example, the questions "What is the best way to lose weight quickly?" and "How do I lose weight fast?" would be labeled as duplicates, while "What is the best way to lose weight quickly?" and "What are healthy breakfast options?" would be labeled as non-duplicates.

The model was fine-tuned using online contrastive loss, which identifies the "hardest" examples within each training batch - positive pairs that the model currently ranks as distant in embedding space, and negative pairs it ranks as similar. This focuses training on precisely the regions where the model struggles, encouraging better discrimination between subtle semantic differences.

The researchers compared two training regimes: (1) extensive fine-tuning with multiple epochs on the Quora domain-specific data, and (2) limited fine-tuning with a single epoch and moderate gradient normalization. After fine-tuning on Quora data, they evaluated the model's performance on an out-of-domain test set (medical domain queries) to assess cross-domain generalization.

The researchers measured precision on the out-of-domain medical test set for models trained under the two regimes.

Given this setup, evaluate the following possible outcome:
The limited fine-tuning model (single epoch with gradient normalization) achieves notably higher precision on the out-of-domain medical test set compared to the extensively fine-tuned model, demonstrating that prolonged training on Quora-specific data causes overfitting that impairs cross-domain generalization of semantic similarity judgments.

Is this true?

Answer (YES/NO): YES